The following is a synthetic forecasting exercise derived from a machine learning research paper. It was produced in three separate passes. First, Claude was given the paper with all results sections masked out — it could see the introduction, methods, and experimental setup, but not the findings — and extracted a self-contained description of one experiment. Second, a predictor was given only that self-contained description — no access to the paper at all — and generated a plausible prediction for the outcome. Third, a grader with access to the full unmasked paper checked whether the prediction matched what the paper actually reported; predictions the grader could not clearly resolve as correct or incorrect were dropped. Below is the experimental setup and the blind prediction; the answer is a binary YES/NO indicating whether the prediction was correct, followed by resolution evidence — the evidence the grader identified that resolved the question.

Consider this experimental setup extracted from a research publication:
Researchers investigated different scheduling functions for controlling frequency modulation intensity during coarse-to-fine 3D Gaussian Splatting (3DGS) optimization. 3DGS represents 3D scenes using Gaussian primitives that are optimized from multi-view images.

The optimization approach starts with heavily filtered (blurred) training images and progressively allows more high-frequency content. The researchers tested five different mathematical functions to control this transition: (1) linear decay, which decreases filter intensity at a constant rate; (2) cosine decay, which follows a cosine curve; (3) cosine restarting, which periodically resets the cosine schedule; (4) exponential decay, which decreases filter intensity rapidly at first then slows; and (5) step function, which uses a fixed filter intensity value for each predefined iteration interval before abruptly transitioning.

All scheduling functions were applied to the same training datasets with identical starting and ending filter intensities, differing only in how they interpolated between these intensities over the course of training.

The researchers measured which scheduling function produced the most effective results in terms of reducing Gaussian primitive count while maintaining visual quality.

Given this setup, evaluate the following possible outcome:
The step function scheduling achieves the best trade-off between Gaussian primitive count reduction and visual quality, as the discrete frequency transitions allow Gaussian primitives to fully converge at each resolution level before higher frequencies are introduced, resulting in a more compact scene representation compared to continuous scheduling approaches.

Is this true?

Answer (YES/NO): YES